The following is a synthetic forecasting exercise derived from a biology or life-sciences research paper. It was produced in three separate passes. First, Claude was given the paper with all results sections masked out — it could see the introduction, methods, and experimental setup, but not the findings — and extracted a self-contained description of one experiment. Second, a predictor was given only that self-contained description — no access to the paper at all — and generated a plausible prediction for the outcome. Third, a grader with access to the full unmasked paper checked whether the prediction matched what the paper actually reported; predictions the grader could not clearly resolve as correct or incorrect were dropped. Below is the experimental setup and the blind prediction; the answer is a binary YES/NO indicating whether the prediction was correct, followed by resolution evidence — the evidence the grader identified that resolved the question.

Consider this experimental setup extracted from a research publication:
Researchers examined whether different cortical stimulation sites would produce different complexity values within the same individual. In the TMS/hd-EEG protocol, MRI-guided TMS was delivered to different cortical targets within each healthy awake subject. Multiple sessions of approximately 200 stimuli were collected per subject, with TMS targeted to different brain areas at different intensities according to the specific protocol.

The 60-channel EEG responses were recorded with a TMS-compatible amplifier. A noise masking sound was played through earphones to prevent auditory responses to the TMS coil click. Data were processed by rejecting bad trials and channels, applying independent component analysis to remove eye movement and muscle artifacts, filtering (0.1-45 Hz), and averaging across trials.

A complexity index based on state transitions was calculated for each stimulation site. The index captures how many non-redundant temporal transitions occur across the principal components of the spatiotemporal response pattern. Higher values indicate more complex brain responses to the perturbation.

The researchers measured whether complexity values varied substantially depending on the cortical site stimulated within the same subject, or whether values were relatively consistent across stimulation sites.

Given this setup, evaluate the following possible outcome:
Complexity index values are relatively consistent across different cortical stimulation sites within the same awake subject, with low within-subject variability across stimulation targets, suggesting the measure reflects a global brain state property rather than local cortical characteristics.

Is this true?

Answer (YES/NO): NO